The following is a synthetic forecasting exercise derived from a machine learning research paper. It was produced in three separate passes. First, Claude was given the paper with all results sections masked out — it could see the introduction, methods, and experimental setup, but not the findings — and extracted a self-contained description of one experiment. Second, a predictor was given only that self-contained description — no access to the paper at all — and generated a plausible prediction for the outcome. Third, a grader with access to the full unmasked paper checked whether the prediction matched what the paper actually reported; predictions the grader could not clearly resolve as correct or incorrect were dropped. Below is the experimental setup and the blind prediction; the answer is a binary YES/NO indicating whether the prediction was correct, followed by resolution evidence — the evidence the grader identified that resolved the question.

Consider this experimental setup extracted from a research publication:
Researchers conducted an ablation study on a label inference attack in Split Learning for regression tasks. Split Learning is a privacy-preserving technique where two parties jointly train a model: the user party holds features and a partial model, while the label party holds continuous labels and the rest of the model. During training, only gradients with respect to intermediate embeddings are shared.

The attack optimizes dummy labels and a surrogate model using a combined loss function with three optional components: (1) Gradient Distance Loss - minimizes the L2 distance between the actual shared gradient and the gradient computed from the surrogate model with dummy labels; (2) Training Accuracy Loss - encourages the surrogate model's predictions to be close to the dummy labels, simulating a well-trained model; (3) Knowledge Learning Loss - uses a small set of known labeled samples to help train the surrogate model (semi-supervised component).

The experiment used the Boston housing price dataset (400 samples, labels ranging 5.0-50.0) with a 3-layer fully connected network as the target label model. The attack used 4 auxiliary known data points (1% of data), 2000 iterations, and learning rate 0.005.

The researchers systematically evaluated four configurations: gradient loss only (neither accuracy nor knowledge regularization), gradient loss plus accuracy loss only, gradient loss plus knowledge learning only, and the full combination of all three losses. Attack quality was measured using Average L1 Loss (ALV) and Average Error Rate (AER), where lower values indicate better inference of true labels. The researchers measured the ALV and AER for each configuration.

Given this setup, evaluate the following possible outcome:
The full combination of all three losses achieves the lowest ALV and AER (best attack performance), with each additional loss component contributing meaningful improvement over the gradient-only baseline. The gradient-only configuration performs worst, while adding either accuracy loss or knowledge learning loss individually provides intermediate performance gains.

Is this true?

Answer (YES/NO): YES